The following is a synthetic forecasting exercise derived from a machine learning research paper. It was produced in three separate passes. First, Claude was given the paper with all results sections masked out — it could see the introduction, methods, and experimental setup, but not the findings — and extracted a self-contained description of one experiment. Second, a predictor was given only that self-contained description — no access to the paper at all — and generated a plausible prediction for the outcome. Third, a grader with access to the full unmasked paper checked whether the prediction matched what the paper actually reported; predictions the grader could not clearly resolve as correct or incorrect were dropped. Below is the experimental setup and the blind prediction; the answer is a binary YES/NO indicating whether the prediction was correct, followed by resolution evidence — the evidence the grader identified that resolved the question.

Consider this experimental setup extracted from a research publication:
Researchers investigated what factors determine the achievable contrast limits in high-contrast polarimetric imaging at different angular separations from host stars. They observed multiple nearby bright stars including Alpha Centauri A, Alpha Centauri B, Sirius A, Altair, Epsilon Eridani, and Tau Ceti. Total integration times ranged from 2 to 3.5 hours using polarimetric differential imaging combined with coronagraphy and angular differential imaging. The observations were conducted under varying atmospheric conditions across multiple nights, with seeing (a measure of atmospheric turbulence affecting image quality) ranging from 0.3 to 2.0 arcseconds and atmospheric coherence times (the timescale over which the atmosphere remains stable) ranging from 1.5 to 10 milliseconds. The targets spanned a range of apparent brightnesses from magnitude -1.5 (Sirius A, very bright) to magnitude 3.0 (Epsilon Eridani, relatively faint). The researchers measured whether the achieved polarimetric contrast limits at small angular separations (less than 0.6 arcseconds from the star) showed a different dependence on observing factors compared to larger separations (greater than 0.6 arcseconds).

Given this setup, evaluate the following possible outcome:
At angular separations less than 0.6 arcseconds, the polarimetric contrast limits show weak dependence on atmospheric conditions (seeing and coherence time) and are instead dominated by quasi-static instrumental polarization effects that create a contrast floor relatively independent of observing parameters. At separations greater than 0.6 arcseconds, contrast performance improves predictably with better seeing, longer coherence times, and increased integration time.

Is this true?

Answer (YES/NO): NO